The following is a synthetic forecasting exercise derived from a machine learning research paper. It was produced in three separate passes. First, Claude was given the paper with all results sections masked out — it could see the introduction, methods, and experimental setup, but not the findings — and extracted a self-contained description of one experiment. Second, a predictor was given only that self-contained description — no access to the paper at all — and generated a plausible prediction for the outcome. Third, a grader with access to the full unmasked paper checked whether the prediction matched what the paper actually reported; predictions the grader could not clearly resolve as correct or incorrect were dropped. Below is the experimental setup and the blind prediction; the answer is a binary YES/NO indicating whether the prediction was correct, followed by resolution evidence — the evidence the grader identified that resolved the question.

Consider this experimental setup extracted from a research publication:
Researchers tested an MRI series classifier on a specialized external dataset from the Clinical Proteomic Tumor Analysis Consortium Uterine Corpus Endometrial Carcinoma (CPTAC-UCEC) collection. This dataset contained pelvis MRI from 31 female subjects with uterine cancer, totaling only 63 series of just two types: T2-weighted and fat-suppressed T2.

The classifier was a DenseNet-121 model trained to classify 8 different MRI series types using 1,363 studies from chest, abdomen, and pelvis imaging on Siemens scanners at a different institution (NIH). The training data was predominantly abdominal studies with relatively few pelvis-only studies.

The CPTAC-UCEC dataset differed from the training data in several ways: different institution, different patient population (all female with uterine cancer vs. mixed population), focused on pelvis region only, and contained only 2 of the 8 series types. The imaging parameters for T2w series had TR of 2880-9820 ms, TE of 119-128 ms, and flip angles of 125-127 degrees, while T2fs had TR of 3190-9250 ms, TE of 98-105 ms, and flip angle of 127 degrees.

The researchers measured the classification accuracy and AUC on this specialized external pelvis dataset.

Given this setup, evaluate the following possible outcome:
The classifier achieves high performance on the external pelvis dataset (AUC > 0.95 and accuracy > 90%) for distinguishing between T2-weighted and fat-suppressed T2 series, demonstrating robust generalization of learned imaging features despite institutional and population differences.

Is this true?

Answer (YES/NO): NO